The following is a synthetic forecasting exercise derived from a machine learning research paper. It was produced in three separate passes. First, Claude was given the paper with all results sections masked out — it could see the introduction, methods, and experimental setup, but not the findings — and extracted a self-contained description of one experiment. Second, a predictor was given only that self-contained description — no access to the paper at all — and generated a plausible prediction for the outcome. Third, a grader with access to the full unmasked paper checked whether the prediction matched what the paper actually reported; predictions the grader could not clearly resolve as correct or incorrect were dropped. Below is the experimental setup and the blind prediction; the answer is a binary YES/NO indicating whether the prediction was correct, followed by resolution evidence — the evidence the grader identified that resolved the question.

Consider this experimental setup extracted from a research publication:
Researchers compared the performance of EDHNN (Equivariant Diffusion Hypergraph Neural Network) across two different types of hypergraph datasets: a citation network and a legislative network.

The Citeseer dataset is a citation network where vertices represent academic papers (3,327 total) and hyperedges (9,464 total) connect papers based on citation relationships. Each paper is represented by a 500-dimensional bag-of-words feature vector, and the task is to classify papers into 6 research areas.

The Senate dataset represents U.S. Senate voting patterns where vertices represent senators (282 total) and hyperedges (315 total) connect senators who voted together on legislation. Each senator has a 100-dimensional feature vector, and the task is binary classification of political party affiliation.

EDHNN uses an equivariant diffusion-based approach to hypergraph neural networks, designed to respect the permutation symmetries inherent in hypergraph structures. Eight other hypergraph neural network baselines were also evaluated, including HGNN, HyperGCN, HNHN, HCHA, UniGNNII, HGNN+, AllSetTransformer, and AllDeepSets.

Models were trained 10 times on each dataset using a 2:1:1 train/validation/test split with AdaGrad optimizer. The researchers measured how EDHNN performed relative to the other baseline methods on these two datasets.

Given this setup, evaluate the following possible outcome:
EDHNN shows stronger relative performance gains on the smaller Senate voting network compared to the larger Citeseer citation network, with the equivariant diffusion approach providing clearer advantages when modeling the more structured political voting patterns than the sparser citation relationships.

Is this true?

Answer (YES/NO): YES